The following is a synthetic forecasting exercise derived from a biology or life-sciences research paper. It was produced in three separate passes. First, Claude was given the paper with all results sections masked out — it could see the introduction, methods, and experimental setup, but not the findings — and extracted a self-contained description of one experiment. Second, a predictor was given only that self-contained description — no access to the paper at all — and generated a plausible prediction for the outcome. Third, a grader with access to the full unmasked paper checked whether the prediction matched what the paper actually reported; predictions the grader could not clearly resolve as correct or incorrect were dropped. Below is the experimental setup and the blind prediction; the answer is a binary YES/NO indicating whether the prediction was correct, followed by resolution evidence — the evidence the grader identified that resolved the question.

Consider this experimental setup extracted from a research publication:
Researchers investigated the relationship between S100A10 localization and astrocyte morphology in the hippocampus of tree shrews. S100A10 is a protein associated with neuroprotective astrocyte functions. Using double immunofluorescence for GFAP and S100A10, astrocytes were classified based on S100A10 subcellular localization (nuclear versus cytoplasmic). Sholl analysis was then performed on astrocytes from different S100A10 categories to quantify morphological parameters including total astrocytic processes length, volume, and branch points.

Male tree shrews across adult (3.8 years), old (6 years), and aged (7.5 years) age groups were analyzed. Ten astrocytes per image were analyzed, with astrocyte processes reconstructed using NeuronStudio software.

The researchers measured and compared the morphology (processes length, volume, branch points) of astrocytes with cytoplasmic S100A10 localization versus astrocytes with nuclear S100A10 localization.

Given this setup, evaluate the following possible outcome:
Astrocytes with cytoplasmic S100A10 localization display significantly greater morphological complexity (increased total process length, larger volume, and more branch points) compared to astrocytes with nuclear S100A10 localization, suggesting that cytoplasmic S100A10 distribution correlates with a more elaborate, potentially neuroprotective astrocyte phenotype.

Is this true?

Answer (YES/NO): NO